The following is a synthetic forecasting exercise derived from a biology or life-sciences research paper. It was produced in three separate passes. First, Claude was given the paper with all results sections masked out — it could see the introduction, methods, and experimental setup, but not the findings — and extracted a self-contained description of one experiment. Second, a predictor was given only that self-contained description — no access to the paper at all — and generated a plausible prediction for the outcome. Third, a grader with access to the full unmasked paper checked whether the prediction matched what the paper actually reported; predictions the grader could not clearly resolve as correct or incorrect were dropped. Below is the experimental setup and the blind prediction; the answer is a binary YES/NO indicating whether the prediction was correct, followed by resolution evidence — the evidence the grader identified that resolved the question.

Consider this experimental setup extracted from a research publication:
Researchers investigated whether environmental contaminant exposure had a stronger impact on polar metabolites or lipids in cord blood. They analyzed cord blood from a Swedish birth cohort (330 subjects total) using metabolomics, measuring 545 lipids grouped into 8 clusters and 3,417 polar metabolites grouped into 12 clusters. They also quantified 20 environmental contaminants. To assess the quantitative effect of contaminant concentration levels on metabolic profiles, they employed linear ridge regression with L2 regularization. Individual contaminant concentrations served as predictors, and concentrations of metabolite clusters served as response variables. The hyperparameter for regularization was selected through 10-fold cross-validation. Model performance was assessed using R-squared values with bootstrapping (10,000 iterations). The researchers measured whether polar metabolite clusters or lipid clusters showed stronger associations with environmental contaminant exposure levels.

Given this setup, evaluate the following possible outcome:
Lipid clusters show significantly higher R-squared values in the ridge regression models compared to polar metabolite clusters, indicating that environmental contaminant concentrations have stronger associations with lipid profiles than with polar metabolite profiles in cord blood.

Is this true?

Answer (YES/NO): NO